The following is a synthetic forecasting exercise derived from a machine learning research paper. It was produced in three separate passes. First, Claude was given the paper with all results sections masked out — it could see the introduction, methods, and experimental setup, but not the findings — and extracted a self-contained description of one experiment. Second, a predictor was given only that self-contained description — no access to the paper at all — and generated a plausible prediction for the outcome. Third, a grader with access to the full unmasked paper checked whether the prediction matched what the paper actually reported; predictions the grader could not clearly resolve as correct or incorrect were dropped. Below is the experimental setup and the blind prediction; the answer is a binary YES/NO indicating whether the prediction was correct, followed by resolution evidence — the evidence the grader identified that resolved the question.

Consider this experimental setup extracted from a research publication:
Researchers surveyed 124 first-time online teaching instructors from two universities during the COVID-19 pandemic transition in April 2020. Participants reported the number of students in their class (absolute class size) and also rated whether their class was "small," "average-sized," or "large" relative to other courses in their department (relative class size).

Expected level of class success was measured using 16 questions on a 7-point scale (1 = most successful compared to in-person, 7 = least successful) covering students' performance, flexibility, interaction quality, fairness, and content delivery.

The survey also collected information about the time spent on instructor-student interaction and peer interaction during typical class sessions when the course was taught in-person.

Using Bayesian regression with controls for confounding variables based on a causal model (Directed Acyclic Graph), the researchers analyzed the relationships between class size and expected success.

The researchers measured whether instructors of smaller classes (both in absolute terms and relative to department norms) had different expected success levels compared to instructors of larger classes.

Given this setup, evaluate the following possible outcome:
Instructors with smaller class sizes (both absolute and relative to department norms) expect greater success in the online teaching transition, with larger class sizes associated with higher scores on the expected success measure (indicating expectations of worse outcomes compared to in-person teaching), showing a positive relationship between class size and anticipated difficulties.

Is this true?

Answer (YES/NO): NO